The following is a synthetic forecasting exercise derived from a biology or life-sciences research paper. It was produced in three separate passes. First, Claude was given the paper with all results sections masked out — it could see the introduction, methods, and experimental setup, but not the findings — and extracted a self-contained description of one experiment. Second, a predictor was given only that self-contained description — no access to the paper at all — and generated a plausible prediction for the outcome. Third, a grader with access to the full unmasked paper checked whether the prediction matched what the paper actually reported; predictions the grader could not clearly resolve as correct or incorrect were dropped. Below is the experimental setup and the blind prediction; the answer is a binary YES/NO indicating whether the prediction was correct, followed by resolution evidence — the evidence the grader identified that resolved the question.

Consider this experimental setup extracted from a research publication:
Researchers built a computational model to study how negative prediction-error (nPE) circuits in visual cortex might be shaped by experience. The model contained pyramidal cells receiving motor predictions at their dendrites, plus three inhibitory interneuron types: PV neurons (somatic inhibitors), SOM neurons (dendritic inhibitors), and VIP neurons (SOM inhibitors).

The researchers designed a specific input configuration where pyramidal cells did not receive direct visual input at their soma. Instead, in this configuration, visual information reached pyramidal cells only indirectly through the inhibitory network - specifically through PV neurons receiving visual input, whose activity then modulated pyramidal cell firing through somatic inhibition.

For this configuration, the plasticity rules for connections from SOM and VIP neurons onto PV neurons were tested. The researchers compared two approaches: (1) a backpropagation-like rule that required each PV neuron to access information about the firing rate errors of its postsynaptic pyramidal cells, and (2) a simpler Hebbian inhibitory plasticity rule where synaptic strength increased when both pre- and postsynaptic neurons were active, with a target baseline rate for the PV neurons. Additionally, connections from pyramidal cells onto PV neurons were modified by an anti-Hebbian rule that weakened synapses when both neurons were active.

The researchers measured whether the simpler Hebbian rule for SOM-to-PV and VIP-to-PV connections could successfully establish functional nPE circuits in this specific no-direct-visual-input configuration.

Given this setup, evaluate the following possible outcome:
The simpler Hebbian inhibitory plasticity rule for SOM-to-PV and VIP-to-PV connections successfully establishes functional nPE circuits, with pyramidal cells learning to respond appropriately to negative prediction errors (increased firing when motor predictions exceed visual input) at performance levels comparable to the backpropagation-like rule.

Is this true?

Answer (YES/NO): YES